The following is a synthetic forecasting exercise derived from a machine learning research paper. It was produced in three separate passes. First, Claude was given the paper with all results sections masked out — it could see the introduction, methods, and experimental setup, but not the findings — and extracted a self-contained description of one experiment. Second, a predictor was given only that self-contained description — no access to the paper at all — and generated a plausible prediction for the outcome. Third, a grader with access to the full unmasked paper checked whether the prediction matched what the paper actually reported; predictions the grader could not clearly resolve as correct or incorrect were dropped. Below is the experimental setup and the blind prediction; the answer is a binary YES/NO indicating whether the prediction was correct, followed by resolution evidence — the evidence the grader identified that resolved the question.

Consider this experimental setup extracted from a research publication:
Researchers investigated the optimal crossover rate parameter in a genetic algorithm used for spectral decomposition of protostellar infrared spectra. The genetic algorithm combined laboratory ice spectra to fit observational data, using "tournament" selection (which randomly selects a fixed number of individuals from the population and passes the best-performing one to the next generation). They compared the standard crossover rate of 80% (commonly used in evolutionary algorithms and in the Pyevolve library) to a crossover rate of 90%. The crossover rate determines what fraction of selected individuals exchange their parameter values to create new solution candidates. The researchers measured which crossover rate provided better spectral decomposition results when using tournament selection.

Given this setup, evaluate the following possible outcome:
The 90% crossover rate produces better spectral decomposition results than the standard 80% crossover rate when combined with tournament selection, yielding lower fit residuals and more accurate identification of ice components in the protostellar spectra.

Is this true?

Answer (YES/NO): YES